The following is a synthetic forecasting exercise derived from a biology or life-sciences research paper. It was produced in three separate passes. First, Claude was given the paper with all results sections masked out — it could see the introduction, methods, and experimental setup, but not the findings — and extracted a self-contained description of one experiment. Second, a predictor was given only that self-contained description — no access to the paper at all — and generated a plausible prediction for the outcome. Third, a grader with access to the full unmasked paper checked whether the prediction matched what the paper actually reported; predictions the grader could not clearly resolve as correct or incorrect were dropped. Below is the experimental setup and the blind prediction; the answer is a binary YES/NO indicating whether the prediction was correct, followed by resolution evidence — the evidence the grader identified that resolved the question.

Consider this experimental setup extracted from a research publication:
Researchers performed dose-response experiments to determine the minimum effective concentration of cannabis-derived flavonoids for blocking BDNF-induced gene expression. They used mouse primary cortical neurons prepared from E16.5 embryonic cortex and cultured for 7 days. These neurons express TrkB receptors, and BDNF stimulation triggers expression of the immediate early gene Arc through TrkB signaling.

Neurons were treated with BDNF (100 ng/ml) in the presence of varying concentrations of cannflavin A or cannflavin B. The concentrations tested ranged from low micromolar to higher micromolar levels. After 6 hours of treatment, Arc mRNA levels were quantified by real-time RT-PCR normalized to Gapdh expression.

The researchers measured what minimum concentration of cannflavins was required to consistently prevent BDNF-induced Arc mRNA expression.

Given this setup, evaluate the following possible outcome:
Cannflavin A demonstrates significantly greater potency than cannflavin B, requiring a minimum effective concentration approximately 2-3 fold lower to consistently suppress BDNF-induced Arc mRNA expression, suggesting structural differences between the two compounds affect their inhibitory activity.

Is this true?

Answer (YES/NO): NO